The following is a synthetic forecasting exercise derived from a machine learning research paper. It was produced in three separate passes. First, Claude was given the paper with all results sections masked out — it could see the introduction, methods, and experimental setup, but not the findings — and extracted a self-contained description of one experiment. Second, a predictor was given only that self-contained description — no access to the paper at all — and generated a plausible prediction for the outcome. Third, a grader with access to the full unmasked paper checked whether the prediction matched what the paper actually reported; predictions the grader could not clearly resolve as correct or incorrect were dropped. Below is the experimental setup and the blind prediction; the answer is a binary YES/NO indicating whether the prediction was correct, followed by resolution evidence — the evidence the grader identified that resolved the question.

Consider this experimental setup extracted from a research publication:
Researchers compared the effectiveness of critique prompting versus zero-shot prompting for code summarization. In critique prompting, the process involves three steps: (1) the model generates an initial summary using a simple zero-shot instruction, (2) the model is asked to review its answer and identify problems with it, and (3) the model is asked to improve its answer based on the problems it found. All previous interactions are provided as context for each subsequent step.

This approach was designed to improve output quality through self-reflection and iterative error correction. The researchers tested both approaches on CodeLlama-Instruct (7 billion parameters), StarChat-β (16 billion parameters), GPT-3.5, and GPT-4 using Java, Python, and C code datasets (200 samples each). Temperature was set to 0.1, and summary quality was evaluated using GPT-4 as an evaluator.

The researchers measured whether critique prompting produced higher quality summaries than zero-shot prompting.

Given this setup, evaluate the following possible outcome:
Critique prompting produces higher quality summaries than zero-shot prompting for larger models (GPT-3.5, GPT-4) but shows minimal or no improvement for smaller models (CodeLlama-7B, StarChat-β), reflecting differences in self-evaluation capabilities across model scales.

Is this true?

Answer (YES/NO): NO